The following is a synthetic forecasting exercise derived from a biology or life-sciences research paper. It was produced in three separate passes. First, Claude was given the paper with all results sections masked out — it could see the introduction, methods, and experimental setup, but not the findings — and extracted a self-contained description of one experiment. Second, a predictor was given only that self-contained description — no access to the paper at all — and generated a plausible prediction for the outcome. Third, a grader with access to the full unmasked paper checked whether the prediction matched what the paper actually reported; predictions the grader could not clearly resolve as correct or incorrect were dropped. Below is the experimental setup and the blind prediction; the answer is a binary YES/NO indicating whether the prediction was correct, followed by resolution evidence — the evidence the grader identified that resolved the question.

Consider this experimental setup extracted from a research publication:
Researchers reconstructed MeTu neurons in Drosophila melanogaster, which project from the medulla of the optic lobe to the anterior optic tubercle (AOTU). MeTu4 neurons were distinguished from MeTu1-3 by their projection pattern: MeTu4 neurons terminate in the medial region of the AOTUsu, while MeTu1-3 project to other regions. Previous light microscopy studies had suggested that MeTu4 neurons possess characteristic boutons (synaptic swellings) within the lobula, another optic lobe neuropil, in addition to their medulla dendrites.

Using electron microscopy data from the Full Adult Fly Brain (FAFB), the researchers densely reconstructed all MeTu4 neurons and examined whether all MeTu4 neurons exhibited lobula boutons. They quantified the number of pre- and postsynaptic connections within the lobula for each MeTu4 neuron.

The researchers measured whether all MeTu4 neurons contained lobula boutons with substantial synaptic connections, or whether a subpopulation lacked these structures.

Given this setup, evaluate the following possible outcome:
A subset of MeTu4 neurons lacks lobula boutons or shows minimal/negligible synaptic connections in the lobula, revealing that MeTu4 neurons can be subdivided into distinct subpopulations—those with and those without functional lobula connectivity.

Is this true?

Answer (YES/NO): YES